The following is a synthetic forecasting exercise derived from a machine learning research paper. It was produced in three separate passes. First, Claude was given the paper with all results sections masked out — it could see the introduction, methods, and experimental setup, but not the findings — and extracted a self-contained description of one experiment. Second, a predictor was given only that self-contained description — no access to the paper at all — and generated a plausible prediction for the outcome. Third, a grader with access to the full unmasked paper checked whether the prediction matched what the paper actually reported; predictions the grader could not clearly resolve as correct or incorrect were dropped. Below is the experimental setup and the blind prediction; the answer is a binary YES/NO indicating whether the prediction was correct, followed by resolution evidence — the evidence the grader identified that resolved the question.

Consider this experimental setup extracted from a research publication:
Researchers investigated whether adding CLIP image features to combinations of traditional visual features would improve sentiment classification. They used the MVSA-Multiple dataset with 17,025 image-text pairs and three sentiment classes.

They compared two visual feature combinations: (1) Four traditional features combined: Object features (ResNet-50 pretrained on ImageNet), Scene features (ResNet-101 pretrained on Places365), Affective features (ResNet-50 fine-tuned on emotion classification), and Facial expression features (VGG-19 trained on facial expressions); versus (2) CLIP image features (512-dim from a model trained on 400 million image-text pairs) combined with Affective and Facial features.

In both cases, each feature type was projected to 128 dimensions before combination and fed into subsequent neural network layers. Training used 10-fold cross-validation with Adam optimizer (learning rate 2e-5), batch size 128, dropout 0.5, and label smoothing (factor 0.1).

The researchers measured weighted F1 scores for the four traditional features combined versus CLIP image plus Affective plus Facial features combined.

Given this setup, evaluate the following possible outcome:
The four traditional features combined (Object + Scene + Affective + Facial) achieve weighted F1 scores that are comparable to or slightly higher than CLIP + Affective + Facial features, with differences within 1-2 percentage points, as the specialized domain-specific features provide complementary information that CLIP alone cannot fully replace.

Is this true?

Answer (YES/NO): NO